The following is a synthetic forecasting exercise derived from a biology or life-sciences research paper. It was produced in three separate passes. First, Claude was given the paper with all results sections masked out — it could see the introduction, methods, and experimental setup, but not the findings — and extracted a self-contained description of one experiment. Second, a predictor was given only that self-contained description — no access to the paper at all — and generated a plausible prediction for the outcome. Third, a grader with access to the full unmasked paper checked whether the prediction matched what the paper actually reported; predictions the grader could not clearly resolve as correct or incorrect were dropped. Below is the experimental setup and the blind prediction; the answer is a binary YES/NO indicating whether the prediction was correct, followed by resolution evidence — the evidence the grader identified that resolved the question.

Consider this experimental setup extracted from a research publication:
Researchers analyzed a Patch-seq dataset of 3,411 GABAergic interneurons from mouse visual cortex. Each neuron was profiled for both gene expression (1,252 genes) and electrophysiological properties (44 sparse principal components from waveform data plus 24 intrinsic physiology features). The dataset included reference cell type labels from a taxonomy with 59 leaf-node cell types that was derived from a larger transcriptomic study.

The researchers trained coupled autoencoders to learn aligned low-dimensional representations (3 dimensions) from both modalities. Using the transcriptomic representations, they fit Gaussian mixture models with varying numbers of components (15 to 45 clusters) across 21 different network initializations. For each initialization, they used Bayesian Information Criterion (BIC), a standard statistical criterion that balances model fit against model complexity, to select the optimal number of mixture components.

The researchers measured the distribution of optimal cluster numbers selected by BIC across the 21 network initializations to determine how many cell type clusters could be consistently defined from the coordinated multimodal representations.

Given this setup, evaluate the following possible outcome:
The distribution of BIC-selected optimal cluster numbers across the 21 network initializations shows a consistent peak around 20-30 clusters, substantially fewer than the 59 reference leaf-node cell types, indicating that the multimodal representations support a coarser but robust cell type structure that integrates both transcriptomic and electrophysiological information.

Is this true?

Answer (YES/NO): NO